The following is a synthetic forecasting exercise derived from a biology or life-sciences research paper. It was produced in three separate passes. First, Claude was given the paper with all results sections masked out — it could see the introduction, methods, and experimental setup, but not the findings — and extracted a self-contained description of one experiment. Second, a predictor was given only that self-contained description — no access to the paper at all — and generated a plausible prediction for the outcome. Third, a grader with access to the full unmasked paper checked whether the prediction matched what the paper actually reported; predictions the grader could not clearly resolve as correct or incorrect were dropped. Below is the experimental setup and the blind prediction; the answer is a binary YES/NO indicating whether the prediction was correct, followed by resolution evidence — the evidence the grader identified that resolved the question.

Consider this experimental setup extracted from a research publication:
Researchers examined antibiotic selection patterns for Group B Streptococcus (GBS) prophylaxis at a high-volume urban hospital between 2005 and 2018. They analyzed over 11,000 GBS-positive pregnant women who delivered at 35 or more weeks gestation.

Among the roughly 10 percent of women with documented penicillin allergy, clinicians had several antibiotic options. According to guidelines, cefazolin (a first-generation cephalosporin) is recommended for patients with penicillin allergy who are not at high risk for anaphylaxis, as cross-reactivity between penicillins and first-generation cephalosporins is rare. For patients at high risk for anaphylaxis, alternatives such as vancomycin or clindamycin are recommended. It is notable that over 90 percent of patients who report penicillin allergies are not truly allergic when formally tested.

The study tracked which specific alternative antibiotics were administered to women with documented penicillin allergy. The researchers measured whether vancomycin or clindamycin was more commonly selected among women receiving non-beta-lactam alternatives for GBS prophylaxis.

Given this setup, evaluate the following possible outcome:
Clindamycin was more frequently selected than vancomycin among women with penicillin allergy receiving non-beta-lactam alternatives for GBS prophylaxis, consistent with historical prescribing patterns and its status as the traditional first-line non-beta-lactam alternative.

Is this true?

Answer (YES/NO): YES